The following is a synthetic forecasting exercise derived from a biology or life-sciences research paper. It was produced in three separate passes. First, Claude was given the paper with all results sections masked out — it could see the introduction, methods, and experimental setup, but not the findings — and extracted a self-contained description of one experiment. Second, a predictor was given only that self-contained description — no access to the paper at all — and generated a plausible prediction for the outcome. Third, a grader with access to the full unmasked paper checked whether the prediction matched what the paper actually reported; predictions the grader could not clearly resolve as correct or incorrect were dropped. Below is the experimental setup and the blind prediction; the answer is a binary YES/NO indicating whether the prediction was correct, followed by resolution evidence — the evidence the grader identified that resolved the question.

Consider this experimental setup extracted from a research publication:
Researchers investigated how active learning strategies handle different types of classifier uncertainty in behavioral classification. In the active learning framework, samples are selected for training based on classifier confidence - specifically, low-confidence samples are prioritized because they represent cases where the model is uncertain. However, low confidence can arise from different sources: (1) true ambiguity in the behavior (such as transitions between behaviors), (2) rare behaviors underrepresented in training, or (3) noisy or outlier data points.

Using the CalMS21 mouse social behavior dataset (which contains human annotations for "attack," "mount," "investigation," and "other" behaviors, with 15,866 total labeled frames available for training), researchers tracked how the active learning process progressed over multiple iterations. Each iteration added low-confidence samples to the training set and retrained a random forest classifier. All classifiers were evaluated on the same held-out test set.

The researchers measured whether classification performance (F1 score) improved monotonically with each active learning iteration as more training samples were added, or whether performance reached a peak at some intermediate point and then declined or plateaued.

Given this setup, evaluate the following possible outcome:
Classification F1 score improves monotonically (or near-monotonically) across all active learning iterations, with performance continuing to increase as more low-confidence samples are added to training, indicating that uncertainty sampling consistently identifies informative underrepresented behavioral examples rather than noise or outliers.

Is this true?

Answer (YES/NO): NO